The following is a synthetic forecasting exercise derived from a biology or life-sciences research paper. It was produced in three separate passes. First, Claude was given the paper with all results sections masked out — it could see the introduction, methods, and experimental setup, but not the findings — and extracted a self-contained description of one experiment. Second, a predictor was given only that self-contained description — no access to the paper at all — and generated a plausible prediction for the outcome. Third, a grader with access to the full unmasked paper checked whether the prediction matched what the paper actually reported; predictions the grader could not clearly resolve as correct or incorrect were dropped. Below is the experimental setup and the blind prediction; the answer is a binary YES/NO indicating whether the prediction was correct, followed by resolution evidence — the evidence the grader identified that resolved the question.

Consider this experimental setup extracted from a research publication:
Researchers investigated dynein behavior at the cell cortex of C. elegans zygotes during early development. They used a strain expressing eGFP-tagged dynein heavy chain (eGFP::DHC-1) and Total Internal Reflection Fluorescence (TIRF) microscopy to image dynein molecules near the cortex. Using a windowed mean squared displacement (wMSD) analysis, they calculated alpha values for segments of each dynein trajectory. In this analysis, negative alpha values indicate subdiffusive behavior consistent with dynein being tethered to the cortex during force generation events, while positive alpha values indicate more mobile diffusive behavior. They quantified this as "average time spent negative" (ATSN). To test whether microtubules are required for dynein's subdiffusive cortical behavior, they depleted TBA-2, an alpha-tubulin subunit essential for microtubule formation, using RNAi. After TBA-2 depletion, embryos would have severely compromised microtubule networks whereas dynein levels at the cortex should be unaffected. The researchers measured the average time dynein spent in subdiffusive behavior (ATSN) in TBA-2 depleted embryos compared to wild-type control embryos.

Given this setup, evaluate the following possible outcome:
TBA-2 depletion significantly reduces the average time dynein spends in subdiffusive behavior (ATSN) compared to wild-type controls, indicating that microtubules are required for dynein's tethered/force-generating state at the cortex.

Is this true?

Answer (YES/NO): YES